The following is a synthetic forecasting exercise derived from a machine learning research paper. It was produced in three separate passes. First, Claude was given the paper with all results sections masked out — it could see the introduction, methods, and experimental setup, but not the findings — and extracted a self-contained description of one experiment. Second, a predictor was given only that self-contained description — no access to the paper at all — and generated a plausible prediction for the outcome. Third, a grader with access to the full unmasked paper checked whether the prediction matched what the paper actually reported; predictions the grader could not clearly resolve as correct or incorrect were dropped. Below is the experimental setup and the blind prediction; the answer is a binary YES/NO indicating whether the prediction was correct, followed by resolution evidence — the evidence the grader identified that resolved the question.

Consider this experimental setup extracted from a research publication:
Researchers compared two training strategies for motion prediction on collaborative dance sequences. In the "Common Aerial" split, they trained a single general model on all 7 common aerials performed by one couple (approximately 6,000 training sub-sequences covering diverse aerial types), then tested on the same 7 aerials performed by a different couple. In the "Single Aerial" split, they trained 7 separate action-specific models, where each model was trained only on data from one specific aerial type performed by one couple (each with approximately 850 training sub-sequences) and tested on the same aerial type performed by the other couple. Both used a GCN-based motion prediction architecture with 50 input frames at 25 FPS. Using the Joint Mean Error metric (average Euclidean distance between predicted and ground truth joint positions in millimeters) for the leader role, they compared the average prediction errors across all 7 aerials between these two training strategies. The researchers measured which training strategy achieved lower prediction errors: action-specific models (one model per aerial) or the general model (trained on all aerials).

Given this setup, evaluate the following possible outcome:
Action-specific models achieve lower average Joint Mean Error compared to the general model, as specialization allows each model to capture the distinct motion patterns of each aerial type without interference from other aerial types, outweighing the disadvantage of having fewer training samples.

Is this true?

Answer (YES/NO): NO